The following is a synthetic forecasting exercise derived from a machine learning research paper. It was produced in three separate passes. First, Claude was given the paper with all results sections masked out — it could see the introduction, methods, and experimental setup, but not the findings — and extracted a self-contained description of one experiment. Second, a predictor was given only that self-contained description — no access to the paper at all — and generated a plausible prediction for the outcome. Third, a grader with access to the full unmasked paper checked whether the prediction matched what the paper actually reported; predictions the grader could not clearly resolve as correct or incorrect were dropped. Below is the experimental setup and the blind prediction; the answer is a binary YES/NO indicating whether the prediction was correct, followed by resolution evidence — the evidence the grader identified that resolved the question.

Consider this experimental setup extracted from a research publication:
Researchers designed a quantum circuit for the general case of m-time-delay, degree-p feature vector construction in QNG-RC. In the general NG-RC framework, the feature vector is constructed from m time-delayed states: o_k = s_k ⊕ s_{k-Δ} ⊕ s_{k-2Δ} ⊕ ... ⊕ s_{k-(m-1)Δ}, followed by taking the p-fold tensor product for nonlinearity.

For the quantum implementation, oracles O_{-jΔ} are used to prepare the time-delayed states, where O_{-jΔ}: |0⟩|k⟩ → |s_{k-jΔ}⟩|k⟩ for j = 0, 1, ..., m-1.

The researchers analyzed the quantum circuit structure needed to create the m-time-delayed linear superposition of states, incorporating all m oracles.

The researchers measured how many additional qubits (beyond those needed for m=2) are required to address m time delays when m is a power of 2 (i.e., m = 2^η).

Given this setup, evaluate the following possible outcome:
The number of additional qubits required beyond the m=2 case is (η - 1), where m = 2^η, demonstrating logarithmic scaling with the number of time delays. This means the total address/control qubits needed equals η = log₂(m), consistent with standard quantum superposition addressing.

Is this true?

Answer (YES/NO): YES